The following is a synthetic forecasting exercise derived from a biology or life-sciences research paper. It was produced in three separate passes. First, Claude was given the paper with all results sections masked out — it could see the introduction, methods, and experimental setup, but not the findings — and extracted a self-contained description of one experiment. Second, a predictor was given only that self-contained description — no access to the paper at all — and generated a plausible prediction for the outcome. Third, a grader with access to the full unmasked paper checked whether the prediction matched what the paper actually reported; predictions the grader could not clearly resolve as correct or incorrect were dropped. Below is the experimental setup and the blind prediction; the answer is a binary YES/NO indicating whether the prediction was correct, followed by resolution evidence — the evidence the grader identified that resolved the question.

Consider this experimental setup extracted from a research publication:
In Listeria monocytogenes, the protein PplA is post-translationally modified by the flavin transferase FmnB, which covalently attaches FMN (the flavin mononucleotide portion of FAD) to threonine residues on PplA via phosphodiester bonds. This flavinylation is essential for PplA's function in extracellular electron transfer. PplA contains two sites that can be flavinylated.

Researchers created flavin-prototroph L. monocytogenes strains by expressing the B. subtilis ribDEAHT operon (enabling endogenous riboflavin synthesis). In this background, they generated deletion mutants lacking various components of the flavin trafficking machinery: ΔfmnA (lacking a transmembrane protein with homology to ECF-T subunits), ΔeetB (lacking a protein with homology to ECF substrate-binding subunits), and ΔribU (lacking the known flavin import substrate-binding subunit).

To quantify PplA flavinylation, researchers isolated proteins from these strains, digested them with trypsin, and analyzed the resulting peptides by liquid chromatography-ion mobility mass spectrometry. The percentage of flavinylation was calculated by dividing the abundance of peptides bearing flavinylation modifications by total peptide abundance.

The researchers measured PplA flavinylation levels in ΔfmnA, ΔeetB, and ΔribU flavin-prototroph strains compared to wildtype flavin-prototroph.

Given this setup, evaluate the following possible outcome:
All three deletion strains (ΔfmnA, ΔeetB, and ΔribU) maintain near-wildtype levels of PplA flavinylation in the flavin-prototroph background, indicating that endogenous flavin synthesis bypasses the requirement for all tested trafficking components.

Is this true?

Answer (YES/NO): NO